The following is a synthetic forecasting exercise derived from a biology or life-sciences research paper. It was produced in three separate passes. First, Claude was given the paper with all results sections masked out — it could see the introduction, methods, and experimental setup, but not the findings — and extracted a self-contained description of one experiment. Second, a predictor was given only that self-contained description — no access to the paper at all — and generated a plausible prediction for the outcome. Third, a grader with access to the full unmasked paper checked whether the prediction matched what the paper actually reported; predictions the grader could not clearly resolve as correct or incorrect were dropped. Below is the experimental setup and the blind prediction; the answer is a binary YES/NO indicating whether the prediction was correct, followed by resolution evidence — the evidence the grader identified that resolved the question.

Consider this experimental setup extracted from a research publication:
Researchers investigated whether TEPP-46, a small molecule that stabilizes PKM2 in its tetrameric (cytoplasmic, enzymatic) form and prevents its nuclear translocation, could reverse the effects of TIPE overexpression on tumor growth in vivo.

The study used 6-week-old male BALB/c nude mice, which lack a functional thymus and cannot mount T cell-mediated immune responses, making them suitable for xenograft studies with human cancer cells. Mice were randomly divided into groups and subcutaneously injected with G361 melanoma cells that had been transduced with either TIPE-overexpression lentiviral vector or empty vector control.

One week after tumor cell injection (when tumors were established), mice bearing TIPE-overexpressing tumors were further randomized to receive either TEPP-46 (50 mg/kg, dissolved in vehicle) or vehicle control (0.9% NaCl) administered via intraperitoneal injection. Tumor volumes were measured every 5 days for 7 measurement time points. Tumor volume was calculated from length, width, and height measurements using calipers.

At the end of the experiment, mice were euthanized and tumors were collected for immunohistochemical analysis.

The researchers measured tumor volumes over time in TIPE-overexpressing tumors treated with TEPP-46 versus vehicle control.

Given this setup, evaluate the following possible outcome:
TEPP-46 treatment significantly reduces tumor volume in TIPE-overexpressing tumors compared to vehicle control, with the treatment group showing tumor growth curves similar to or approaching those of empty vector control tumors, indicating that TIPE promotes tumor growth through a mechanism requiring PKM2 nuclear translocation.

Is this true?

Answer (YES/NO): YES